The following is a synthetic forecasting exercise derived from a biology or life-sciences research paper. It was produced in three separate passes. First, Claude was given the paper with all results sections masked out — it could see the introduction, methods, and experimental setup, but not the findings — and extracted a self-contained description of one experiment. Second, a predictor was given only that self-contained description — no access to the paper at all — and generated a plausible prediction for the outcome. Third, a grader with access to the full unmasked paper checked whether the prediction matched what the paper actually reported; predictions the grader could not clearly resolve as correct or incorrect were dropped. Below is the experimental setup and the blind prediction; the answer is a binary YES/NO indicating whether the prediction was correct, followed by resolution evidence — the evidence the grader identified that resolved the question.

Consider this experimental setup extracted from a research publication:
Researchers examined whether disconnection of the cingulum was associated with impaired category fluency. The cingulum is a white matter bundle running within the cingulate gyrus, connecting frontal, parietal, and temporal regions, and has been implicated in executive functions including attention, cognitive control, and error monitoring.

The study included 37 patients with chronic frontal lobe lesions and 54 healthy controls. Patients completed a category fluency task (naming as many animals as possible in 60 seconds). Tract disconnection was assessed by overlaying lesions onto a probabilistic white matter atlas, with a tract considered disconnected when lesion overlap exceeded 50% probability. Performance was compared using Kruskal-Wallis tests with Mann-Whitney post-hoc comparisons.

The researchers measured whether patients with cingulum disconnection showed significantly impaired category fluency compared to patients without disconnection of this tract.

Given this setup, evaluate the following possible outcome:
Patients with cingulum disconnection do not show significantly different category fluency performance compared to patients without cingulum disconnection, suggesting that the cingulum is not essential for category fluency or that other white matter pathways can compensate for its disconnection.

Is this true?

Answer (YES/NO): YES